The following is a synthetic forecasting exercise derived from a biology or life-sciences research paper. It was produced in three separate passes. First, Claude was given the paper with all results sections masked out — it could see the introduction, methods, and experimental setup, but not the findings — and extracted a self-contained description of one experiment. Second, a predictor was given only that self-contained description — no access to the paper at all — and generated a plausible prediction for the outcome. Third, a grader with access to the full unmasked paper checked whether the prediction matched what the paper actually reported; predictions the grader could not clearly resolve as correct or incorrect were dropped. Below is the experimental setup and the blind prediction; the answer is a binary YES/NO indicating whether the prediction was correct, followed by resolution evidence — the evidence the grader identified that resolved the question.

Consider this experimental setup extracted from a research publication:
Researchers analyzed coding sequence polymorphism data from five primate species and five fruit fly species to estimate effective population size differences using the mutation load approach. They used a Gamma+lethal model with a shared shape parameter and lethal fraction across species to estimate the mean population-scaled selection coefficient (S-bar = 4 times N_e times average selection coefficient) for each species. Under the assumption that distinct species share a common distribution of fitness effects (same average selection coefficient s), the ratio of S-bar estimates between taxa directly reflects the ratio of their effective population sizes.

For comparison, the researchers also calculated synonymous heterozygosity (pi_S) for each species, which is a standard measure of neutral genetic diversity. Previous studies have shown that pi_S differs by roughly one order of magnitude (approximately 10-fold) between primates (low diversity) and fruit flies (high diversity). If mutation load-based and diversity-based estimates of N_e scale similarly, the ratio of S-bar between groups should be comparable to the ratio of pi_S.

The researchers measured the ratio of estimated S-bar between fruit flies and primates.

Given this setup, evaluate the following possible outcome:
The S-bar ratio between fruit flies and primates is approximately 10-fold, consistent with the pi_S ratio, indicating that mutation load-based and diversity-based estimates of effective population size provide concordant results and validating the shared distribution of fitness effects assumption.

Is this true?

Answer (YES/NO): NO